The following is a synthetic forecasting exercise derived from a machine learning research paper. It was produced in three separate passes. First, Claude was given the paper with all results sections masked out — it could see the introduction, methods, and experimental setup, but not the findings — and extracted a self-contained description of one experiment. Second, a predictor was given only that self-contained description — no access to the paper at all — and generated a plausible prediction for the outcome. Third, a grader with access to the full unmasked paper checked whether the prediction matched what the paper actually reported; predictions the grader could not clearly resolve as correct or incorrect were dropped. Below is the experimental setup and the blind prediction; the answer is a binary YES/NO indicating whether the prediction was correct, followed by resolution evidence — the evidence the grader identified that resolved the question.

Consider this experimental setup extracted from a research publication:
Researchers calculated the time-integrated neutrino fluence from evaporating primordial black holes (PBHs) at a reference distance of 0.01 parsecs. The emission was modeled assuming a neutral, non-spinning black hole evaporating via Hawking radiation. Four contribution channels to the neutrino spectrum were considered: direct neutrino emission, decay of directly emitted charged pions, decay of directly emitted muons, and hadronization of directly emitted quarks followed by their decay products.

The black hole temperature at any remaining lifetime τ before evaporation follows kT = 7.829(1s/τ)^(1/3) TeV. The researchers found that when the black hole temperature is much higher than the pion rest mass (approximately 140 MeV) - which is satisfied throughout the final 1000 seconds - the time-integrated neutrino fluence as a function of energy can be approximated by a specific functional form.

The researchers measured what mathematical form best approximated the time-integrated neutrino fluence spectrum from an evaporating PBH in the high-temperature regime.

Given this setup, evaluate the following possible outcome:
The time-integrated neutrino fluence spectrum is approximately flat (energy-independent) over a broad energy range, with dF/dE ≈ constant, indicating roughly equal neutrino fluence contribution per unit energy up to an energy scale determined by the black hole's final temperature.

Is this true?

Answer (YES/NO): NO